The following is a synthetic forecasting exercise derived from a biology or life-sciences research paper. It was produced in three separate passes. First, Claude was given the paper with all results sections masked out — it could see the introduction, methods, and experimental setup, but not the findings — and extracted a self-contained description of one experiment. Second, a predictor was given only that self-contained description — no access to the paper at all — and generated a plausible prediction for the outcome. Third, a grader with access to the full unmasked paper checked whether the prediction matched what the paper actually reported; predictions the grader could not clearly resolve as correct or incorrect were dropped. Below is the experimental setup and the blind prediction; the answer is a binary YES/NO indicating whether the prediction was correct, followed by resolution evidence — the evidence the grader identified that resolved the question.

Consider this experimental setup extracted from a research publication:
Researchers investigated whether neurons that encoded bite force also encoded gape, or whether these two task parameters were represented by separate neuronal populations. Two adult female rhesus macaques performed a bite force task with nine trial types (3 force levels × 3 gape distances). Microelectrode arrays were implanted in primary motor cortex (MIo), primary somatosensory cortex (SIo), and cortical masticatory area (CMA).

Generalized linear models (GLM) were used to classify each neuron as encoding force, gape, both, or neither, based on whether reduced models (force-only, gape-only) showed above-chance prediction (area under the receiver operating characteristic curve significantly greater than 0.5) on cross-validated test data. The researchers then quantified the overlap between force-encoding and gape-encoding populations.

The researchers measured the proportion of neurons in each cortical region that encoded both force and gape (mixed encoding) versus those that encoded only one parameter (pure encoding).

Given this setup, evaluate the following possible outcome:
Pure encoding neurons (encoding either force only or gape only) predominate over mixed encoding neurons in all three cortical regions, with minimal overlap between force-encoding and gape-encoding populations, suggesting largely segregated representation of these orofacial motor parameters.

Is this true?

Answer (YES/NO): NO